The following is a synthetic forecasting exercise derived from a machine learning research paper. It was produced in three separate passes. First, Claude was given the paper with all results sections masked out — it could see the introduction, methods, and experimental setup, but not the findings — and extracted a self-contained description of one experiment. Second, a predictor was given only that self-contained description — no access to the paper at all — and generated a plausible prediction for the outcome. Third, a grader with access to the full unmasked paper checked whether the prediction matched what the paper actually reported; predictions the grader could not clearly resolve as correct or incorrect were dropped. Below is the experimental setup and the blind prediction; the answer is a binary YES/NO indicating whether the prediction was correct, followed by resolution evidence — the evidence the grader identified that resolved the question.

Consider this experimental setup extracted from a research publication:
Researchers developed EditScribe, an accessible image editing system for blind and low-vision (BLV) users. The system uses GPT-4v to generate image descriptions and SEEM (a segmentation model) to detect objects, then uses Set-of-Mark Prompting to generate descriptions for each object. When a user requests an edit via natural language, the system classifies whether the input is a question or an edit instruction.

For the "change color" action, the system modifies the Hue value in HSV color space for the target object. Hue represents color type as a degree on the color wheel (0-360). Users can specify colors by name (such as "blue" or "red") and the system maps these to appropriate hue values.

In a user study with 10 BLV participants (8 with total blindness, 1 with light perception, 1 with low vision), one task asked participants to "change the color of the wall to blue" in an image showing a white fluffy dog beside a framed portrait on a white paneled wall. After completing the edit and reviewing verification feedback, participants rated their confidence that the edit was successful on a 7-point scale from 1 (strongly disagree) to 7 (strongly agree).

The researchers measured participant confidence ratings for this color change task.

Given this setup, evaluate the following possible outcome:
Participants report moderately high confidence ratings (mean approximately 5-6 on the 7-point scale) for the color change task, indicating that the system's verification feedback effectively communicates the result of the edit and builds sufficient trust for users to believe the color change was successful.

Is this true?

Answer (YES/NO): NO